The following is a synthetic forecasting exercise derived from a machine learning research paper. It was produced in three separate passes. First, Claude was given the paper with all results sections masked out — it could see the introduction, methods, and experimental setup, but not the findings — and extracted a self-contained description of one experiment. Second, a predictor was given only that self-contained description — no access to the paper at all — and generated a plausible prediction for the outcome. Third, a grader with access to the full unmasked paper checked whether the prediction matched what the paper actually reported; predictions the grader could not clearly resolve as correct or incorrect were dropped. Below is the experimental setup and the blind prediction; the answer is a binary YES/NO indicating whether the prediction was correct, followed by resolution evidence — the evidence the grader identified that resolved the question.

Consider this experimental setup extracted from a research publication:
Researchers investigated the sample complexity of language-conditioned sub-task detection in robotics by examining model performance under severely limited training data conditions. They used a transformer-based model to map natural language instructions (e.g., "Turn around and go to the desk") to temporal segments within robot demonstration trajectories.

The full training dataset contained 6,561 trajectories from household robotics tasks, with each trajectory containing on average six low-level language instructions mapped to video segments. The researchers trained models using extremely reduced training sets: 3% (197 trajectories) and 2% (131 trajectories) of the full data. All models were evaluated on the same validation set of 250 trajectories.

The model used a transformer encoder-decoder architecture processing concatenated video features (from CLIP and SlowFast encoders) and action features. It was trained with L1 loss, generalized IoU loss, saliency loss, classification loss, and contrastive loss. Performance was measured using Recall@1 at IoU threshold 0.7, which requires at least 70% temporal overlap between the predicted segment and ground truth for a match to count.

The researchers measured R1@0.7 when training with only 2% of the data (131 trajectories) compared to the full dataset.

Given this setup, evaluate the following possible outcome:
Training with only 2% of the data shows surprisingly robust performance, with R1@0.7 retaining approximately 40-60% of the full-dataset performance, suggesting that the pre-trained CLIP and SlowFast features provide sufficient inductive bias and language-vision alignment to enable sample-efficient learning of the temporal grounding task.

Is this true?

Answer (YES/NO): NO